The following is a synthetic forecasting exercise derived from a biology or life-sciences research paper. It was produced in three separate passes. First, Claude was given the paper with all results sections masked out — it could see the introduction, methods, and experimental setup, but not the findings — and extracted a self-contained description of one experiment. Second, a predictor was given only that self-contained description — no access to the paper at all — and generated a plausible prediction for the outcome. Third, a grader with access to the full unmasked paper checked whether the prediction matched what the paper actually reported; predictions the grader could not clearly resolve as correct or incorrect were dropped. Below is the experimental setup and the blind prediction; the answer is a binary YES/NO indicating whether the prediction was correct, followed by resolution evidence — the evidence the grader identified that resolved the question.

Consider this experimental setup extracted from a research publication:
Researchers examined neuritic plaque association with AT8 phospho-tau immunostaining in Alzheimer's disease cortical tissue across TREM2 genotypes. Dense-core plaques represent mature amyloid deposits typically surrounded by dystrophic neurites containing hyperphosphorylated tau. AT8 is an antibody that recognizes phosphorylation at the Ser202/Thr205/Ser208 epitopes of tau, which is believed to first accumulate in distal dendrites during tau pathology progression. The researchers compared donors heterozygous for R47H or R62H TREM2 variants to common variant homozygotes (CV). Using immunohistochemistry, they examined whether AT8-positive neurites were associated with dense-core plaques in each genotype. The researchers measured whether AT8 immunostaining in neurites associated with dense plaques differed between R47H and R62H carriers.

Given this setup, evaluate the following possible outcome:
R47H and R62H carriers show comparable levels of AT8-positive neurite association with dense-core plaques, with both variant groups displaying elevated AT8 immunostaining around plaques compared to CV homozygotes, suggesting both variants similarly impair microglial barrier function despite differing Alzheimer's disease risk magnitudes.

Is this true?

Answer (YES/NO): NO